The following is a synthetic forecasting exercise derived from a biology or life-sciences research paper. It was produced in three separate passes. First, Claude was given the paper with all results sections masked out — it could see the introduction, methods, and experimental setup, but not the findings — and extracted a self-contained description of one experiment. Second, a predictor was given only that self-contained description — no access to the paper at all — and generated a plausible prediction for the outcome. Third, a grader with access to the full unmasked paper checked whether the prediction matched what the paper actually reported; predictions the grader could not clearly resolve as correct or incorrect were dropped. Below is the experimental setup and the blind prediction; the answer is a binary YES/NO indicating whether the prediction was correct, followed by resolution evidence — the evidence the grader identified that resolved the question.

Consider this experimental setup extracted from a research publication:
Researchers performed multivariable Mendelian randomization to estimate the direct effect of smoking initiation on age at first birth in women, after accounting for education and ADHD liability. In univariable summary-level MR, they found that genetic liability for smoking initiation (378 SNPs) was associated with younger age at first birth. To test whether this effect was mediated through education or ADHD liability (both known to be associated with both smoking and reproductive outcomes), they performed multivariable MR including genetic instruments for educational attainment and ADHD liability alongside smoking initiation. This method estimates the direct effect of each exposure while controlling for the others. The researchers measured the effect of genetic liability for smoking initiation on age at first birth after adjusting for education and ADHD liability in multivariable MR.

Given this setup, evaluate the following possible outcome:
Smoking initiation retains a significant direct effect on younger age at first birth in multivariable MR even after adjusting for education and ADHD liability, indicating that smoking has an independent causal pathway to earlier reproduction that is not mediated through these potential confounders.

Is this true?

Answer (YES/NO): YES